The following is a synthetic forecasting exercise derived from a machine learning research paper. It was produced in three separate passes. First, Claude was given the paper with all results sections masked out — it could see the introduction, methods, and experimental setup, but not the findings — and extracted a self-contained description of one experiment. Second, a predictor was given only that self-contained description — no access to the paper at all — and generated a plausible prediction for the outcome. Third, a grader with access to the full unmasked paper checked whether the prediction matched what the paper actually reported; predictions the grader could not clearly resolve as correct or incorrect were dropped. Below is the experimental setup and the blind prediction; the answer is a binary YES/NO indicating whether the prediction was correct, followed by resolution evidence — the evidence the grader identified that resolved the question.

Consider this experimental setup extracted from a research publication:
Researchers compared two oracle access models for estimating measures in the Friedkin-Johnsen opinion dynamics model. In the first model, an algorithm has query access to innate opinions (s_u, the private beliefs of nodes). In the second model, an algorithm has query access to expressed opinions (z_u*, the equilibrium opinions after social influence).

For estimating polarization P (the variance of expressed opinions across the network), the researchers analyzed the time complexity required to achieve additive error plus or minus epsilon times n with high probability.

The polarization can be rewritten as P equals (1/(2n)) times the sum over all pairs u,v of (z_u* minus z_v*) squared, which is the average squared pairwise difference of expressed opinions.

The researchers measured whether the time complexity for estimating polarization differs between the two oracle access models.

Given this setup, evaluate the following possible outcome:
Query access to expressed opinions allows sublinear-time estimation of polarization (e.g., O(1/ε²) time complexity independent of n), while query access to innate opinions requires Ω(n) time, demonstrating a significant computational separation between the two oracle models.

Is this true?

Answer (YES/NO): NO